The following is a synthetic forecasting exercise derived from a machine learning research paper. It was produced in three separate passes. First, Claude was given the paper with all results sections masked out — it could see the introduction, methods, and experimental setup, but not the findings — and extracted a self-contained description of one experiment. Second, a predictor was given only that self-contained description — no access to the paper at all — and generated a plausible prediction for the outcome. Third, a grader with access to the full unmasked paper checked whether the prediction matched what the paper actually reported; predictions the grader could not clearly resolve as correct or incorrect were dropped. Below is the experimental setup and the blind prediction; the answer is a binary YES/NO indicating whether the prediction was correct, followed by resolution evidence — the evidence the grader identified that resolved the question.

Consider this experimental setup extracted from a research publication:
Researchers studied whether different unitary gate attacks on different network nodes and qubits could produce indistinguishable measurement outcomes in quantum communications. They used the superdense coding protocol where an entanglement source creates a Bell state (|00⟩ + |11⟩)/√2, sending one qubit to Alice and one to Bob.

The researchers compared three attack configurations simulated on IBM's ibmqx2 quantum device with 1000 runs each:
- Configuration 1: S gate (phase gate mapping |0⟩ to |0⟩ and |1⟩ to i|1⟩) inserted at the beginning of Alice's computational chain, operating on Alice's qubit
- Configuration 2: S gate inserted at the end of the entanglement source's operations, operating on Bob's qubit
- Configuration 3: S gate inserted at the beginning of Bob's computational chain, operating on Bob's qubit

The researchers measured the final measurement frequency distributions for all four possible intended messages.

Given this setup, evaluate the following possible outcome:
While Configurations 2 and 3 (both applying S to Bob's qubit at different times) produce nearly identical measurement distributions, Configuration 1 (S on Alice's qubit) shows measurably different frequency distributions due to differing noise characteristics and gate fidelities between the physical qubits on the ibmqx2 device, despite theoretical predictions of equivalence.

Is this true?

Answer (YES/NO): NO